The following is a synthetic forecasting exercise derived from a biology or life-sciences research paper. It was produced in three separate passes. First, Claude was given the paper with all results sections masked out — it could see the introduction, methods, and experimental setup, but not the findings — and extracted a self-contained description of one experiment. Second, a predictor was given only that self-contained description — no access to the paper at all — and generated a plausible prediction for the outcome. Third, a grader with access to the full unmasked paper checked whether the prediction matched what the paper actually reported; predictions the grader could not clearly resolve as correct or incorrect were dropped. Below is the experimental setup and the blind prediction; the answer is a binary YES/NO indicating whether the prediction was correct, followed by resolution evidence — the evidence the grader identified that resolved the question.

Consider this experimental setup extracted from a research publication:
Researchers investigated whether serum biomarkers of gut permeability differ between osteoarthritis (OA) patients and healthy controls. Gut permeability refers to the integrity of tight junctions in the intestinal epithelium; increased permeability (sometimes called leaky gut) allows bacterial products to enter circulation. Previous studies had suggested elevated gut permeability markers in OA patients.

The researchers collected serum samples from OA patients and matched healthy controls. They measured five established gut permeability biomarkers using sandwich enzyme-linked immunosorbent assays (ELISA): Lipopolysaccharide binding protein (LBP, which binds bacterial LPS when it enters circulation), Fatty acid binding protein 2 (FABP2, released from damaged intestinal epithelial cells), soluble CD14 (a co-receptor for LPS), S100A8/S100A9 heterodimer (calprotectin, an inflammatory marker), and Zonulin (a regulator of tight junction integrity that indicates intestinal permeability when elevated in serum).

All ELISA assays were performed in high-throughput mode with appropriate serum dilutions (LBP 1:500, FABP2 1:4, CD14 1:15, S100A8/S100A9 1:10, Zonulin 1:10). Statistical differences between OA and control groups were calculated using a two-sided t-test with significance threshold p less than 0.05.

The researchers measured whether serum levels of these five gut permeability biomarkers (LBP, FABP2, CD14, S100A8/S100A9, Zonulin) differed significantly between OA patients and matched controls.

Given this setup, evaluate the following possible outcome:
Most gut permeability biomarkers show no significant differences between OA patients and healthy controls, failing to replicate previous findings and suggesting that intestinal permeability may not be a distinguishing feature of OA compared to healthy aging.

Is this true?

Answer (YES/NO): YES